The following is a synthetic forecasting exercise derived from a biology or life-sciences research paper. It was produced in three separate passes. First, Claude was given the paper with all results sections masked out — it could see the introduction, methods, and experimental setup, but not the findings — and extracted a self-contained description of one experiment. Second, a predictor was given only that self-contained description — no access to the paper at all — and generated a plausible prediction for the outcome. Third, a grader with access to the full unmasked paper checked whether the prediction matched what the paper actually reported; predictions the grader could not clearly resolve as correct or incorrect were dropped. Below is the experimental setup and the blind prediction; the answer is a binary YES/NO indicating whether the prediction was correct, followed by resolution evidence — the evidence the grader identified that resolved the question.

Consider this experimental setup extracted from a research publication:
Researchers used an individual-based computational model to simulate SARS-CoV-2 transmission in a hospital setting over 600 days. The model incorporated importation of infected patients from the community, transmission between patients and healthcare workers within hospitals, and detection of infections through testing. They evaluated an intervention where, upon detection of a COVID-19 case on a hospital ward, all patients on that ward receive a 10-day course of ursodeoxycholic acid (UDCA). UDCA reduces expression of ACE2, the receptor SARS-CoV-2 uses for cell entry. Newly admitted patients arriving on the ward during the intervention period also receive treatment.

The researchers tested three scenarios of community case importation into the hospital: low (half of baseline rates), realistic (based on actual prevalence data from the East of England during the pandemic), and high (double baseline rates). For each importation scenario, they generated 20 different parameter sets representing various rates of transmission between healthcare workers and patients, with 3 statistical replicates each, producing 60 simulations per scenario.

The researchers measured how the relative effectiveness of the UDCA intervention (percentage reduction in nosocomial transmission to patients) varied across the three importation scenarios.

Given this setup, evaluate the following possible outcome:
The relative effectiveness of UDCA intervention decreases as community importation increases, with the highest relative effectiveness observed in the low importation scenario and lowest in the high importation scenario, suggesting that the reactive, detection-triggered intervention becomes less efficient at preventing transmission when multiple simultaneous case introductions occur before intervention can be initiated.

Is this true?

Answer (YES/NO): NO